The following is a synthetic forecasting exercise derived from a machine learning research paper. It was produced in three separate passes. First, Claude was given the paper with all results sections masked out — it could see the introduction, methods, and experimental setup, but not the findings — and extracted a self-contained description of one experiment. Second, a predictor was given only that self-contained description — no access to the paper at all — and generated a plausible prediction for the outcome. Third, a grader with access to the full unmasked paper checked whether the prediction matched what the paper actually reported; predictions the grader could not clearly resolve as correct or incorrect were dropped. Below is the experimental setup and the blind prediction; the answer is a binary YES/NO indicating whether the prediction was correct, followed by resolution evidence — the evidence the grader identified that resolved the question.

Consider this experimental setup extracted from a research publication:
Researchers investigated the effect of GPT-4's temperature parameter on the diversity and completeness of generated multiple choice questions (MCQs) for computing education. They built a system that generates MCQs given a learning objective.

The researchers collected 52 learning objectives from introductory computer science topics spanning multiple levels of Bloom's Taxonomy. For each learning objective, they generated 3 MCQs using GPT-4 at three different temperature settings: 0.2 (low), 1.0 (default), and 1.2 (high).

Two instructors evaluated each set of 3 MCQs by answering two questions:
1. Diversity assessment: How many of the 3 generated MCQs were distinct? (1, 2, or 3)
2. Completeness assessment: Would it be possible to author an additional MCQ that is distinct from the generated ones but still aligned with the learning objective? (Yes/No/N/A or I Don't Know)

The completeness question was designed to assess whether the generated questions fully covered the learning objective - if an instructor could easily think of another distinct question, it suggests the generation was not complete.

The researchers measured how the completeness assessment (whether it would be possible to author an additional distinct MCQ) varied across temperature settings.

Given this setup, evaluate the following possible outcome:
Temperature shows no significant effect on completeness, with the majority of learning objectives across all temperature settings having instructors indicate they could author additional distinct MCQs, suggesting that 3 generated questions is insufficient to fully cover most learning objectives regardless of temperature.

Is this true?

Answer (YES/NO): YES